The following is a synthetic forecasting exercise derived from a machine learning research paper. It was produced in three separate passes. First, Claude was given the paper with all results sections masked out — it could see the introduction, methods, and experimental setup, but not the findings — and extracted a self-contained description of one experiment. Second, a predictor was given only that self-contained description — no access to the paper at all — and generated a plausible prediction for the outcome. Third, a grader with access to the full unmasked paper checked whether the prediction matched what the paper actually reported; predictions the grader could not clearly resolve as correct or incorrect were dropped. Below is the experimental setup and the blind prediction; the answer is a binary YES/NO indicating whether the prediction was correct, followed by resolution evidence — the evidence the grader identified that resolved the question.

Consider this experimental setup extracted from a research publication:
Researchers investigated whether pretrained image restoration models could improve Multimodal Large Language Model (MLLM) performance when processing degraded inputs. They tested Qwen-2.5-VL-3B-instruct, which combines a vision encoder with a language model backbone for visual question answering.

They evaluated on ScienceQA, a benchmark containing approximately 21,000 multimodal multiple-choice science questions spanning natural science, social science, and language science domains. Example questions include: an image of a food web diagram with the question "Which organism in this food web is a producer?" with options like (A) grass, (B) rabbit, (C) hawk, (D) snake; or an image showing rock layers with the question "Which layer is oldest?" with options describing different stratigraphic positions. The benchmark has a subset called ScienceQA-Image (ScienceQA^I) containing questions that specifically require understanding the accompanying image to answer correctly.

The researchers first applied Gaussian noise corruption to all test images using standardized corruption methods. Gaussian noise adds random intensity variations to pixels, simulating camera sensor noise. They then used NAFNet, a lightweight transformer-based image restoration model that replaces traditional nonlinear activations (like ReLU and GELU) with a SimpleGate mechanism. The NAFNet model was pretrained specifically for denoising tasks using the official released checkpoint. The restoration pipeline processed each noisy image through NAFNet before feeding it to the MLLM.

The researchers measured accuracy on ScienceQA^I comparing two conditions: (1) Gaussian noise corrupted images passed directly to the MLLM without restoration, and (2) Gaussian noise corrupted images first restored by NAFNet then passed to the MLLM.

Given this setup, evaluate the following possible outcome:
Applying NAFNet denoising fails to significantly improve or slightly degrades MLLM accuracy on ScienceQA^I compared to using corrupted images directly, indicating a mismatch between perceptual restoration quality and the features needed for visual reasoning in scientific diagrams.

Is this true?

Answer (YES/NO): NO